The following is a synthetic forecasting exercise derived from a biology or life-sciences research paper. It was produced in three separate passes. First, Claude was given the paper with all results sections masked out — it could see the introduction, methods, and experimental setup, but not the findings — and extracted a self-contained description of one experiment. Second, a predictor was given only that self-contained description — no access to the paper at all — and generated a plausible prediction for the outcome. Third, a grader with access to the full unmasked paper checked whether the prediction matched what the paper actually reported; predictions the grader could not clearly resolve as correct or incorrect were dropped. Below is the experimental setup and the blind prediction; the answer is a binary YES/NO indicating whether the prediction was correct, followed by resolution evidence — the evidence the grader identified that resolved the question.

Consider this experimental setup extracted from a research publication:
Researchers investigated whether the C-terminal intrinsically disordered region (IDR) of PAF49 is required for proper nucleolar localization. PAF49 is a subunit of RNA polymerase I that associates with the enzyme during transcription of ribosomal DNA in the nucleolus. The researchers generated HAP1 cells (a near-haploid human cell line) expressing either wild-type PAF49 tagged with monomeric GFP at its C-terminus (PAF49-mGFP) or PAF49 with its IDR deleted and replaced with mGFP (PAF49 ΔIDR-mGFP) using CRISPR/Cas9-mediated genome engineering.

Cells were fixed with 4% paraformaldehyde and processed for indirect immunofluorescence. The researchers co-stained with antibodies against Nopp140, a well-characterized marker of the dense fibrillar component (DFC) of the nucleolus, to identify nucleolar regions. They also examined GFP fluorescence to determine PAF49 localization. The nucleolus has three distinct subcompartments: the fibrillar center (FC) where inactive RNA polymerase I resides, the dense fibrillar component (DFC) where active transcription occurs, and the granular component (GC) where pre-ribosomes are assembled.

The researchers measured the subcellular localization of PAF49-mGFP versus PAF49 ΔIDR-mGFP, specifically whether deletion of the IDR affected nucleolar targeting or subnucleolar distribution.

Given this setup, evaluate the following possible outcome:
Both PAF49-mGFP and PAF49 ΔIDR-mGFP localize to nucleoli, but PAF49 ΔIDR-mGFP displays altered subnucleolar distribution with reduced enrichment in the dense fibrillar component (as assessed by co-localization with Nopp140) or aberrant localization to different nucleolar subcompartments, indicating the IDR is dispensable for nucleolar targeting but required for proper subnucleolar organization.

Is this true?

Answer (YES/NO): NO